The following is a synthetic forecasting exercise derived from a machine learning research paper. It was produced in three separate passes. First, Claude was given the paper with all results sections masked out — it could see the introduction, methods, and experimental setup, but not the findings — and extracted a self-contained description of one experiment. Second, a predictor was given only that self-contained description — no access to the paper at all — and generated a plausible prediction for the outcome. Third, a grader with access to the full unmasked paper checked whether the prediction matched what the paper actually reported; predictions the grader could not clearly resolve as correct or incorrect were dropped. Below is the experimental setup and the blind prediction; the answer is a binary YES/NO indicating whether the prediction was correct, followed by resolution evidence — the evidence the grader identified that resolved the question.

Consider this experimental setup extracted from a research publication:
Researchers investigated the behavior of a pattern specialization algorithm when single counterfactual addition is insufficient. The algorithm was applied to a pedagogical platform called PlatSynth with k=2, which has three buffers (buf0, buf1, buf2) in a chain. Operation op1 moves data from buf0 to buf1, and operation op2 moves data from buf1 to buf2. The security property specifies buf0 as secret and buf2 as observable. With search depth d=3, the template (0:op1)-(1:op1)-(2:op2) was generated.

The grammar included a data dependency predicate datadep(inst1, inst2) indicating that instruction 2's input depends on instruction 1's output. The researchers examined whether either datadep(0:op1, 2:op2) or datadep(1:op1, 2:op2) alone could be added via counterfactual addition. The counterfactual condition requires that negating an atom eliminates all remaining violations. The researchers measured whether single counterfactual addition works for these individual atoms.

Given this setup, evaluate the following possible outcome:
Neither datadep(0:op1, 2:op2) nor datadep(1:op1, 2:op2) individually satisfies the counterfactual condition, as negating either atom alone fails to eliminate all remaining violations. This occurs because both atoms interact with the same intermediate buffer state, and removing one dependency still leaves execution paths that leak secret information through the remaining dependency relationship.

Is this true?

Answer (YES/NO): YES